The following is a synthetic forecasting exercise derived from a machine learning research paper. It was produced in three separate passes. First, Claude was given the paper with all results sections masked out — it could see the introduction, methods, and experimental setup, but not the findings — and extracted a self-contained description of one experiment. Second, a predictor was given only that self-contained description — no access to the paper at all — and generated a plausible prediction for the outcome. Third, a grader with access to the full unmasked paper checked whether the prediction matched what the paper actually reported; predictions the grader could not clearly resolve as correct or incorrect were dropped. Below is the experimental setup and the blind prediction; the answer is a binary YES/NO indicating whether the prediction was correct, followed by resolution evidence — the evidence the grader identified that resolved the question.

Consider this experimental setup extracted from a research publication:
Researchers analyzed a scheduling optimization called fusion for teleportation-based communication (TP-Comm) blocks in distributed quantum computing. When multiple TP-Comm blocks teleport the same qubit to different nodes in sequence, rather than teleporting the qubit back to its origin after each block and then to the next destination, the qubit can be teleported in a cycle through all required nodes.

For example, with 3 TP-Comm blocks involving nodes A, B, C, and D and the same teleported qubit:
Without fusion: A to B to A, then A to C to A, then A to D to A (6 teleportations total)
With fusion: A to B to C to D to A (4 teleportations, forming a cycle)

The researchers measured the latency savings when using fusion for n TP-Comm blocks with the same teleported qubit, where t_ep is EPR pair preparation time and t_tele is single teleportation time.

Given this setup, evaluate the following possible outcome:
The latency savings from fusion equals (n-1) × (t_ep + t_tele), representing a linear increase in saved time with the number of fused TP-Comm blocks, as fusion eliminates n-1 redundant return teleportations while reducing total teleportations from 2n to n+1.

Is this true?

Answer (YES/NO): YES